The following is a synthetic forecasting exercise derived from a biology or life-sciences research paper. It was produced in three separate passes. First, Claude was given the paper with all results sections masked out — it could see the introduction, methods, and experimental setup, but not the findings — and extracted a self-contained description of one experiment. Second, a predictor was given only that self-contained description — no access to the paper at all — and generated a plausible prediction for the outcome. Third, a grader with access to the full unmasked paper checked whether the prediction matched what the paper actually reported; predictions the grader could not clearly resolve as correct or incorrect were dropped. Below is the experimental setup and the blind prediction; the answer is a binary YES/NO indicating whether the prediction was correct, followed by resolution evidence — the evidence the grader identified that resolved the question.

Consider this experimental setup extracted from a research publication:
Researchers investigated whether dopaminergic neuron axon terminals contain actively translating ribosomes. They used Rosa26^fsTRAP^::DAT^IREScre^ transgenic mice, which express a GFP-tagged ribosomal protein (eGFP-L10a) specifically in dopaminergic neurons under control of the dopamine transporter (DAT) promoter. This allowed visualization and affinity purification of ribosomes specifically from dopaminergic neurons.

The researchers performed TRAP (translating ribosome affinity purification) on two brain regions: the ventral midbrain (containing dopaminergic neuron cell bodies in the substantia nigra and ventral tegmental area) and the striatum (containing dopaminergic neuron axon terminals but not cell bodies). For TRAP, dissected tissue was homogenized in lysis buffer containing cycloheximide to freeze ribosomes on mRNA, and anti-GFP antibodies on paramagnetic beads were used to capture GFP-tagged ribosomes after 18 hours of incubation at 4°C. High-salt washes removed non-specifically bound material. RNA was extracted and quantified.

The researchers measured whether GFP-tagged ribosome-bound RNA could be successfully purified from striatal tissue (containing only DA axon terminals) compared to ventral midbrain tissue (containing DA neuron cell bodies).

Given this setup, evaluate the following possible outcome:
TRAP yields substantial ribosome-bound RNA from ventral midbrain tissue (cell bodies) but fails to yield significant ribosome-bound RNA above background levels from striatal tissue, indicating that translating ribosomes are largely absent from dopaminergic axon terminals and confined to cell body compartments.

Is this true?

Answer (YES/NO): NO